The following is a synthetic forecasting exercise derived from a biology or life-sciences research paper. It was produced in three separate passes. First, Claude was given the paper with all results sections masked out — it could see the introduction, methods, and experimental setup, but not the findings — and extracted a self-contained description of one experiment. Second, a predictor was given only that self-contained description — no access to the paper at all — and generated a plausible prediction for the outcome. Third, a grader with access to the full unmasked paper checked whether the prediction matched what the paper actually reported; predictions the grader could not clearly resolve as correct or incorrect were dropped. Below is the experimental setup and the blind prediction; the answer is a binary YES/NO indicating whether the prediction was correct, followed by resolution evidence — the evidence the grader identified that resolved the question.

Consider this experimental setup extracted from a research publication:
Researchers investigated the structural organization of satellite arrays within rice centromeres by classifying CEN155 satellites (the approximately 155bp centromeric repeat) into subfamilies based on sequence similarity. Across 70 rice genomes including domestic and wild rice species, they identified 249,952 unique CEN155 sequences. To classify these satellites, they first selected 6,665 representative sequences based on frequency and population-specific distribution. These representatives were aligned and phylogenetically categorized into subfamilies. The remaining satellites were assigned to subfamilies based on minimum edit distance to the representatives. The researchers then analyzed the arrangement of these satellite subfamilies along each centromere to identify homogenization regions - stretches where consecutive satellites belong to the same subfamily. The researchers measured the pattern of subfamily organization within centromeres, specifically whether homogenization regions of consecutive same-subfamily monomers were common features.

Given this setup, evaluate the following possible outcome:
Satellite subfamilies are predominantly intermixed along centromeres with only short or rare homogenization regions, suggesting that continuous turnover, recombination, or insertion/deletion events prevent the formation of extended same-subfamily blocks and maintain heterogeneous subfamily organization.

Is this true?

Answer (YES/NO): NO